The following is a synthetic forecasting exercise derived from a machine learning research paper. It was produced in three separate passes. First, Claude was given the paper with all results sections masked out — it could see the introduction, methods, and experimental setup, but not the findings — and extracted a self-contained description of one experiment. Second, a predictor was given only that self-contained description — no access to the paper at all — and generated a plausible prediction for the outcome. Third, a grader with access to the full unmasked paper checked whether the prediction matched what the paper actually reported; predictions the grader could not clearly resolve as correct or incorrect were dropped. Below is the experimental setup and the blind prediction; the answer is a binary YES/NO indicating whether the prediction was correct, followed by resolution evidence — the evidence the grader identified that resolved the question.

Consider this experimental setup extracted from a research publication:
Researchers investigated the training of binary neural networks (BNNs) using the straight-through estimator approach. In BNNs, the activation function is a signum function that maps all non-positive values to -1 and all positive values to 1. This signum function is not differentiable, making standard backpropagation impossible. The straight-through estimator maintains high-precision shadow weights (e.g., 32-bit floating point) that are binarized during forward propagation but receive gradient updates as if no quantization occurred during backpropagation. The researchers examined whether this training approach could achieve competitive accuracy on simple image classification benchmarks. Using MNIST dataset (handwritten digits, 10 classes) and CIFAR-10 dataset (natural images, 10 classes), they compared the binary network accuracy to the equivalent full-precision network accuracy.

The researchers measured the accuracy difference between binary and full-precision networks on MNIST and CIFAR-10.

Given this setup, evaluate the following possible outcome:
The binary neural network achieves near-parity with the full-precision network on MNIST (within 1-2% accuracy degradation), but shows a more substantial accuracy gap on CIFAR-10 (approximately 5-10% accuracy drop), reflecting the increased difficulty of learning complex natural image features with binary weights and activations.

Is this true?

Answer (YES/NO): NO